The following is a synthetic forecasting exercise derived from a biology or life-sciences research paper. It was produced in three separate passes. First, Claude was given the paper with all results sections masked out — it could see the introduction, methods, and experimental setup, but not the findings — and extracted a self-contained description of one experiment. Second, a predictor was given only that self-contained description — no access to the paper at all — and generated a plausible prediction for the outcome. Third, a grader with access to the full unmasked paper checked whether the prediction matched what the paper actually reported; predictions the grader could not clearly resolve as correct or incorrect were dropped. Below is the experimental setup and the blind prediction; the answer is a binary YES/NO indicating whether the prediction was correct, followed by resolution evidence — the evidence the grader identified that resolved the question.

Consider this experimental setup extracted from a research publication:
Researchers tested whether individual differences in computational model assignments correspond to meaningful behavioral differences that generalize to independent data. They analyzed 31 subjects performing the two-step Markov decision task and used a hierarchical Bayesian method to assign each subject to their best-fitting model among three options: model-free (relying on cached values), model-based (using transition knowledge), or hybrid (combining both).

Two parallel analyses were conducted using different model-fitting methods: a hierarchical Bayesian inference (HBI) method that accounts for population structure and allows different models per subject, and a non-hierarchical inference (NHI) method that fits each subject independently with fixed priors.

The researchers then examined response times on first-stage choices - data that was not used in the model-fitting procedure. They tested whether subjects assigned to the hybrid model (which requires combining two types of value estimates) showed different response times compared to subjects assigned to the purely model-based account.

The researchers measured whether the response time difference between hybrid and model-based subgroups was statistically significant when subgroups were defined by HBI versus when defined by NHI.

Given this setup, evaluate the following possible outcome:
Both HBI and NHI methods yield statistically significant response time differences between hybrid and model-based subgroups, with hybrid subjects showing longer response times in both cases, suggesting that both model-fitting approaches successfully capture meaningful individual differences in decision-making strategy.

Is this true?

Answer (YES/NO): NO